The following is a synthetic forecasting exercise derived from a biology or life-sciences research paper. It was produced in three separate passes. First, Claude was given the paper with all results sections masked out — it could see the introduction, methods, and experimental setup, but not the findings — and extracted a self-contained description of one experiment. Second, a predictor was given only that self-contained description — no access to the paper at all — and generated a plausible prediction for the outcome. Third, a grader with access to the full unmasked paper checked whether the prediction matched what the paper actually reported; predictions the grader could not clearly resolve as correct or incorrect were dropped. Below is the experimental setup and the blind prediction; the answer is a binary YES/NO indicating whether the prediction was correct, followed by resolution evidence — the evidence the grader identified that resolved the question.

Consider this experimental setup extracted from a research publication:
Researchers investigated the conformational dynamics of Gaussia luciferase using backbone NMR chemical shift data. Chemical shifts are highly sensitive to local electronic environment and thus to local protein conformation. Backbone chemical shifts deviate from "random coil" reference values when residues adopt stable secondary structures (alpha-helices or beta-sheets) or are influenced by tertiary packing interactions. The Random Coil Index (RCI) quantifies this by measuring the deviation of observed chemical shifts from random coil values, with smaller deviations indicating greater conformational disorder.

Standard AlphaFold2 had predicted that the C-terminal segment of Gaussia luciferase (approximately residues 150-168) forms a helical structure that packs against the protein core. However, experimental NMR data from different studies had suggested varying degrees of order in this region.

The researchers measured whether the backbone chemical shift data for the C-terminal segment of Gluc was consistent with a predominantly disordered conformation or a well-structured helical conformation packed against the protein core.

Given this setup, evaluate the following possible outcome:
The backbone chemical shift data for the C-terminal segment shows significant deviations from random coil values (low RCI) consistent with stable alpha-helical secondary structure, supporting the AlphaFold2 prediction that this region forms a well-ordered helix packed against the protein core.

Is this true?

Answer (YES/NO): NO